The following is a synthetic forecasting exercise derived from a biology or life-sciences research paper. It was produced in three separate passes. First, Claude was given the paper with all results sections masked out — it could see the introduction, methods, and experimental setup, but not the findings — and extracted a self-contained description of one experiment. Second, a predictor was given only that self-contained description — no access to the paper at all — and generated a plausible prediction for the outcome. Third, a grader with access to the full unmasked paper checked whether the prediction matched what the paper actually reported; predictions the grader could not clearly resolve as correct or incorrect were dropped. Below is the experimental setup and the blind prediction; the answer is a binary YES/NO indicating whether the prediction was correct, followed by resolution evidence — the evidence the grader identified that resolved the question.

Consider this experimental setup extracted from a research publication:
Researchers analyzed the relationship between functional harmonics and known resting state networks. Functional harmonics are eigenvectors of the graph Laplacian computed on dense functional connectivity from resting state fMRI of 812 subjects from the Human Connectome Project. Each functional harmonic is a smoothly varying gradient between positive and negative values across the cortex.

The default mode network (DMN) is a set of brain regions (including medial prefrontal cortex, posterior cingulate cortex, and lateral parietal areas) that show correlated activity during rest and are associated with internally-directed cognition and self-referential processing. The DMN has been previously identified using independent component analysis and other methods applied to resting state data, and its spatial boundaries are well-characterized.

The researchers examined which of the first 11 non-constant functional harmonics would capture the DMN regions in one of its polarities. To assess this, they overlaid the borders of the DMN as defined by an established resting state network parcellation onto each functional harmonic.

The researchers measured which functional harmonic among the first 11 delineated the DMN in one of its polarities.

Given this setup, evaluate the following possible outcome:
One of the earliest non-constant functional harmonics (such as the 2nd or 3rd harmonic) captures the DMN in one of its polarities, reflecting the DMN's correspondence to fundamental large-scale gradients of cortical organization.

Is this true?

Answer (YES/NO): NO